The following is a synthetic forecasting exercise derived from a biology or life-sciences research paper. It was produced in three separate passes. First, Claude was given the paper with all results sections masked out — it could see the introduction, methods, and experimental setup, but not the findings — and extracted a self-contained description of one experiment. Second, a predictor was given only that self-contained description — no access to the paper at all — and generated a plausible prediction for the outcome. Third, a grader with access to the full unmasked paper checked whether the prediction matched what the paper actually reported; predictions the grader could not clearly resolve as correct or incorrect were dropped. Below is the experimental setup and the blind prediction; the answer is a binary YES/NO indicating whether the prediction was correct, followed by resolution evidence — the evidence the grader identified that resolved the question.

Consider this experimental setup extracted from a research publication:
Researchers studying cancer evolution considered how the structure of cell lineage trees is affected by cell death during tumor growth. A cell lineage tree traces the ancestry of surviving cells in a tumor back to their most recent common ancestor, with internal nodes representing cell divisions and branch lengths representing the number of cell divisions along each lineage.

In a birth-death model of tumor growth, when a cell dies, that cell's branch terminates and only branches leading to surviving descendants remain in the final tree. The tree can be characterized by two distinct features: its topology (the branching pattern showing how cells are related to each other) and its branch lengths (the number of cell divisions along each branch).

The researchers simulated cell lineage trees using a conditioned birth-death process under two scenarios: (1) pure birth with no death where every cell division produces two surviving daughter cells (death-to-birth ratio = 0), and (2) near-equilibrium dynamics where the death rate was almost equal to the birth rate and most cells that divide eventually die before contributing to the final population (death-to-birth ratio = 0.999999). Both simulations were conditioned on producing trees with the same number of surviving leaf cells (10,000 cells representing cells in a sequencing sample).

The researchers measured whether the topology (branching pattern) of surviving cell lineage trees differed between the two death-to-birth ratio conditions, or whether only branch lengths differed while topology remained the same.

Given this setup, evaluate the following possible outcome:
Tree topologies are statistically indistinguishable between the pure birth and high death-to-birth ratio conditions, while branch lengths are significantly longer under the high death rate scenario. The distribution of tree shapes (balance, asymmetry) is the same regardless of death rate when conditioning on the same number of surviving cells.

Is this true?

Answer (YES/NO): YES